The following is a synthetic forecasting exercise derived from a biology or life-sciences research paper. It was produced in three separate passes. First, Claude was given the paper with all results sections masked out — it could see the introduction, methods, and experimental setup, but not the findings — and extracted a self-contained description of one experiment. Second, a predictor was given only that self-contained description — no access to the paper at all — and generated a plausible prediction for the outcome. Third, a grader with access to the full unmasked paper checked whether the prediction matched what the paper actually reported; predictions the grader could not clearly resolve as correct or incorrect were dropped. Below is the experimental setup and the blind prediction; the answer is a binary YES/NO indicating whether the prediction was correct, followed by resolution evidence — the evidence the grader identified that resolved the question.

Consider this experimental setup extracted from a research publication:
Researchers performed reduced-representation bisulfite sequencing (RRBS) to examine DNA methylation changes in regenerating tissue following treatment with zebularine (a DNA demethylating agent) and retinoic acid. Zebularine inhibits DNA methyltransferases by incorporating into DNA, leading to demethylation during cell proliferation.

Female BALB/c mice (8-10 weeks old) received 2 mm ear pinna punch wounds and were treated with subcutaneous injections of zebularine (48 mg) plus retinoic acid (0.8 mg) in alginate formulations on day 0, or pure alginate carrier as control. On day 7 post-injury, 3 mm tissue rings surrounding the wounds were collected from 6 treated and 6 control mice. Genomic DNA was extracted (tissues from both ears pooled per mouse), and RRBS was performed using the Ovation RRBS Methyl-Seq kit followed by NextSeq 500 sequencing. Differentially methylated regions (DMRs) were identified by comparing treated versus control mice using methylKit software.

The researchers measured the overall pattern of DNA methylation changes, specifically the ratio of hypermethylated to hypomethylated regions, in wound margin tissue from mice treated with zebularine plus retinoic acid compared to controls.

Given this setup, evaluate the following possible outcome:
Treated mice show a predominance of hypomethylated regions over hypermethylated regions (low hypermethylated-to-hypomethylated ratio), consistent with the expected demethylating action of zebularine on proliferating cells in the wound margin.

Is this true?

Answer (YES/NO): NO